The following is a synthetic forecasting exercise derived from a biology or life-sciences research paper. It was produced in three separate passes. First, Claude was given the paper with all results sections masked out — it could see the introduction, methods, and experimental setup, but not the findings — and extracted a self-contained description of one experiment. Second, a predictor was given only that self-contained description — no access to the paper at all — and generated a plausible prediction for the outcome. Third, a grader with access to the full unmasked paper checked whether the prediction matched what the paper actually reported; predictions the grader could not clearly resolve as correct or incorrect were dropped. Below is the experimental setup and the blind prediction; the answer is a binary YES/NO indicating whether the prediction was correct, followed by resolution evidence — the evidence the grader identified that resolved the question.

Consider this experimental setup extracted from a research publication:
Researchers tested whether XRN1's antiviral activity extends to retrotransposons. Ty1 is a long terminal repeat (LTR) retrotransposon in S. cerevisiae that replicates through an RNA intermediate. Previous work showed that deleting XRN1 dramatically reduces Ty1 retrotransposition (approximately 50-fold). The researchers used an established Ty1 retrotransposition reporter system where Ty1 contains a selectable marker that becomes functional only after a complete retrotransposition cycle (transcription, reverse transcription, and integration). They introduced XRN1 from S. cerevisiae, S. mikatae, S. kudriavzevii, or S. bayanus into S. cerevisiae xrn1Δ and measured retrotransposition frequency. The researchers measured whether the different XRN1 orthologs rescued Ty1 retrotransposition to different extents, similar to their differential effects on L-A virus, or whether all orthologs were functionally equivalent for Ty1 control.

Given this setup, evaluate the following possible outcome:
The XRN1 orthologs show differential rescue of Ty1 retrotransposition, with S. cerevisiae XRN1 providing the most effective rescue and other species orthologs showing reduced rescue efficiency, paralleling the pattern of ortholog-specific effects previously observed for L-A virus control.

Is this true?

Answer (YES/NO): NO